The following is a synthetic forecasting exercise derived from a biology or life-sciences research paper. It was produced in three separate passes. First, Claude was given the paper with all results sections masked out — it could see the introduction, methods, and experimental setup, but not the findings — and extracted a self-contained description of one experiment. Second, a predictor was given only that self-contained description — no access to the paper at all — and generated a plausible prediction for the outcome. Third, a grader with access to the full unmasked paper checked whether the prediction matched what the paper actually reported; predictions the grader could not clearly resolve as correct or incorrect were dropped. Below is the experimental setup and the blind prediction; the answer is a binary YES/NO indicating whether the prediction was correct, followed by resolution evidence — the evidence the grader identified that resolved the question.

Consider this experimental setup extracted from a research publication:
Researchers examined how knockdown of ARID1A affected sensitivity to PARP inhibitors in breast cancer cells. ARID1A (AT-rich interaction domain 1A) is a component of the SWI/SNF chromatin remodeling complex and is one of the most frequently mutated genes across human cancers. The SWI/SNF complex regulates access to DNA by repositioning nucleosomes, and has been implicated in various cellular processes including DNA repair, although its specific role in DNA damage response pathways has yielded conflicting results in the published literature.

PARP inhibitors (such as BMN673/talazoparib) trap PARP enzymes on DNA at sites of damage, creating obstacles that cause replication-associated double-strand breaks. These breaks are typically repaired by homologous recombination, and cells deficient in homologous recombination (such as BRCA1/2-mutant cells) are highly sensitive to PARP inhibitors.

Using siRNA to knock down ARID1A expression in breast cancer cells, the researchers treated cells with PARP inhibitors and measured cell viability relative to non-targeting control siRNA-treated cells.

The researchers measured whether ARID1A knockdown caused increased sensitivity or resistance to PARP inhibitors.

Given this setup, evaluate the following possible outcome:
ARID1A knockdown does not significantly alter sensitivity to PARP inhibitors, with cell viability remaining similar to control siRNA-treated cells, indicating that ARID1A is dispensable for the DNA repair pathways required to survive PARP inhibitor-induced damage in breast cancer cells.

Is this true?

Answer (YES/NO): NO